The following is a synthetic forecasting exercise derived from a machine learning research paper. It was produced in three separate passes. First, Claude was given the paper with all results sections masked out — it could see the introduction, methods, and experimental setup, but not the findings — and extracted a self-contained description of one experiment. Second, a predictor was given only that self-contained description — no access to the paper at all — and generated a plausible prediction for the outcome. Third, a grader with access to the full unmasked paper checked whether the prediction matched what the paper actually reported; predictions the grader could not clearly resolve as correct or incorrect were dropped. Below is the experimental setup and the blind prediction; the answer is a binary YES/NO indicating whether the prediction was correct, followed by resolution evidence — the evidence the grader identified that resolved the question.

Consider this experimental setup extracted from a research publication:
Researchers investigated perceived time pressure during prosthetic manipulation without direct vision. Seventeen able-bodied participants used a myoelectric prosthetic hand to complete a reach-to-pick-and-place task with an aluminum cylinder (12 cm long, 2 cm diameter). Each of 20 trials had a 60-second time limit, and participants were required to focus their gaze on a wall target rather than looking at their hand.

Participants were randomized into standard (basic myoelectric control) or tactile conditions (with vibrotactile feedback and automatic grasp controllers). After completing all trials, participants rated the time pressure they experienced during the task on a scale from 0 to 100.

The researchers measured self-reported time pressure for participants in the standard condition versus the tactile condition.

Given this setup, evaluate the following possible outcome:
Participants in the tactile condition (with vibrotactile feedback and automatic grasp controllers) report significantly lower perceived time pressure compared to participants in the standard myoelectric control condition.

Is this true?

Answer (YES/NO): NO